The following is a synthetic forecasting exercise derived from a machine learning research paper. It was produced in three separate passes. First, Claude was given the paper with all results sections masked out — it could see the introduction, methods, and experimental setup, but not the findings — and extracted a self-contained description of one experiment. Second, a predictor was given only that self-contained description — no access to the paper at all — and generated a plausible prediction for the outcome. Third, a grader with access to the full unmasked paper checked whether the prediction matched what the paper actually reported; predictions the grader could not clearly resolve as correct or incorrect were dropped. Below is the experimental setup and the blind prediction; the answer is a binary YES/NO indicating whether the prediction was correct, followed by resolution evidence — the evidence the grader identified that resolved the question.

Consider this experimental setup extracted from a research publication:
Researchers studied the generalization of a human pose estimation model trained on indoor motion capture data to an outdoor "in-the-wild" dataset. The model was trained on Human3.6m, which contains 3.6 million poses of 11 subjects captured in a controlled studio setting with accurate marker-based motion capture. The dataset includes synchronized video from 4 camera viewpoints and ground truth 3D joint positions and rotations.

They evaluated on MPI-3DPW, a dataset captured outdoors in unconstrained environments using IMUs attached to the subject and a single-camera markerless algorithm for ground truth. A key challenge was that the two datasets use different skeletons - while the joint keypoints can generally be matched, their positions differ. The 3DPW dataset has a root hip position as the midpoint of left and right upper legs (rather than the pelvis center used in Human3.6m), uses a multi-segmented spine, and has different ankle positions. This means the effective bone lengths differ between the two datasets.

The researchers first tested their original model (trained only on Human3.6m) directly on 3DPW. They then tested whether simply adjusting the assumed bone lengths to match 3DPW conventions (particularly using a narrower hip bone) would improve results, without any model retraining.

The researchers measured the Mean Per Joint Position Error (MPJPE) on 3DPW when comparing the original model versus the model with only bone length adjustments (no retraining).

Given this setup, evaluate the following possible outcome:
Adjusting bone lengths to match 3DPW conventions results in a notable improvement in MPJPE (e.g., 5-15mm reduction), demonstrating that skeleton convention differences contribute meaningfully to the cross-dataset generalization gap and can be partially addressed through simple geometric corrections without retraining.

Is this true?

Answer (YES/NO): YES